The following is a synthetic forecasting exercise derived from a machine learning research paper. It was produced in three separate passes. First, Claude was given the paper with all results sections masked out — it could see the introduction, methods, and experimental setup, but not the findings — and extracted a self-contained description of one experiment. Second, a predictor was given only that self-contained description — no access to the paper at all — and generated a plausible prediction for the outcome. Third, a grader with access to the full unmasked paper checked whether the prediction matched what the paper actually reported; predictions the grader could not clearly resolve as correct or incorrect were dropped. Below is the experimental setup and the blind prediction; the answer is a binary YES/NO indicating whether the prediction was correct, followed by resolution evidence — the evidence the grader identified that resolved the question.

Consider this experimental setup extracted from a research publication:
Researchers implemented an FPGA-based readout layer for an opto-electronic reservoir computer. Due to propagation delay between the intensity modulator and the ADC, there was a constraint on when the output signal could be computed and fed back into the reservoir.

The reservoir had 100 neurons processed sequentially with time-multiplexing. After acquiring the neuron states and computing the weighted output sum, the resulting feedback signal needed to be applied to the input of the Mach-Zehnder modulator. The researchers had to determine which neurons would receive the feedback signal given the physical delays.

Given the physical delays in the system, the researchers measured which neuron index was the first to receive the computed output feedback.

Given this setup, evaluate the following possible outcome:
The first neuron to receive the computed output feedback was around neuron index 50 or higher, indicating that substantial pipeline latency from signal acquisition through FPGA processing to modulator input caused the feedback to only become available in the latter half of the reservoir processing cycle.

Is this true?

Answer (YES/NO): NO